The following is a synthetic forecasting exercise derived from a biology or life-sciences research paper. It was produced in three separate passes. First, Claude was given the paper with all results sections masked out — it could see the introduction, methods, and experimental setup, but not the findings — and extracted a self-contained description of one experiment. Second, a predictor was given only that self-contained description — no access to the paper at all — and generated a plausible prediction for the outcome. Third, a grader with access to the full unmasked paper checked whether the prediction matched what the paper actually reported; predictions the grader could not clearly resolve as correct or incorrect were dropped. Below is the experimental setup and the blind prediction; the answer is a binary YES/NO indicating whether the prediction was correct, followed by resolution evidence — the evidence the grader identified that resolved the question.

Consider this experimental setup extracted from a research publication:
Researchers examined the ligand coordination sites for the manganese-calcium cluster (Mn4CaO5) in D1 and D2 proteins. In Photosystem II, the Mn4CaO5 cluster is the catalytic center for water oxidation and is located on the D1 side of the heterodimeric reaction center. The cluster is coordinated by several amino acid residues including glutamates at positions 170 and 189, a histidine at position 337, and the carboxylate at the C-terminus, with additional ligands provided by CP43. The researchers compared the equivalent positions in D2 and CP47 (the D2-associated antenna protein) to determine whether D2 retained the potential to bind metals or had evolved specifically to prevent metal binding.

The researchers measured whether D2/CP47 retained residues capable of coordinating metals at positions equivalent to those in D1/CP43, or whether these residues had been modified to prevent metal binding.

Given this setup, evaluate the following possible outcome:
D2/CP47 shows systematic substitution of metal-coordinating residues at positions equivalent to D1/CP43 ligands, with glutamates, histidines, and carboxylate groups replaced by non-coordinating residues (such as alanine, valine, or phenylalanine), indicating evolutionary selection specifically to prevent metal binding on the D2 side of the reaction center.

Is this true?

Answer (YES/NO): YES